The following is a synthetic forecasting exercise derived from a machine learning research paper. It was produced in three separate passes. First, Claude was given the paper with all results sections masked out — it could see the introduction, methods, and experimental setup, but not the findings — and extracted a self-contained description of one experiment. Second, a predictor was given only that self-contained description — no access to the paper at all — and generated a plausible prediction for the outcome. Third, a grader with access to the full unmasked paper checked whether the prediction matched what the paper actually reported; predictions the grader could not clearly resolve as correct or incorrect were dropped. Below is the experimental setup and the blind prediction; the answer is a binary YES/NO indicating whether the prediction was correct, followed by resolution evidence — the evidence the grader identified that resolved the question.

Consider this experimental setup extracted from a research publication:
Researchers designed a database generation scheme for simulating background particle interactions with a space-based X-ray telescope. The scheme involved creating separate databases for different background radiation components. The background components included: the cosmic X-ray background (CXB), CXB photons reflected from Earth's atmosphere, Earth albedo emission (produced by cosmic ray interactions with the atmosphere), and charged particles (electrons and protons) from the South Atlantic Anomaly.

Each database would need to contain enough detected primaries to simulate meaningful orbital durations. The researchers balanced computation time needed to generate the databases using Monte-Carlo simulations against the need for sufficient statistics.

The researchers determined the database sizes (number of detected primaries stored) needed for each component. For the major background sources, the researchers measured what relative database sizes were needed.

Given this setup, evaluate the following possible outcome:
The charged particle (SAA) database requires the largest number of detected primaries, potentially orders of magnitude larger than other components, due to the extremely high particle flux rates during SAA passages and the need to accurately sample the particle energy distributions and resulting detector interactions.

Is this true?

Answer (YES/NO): NO